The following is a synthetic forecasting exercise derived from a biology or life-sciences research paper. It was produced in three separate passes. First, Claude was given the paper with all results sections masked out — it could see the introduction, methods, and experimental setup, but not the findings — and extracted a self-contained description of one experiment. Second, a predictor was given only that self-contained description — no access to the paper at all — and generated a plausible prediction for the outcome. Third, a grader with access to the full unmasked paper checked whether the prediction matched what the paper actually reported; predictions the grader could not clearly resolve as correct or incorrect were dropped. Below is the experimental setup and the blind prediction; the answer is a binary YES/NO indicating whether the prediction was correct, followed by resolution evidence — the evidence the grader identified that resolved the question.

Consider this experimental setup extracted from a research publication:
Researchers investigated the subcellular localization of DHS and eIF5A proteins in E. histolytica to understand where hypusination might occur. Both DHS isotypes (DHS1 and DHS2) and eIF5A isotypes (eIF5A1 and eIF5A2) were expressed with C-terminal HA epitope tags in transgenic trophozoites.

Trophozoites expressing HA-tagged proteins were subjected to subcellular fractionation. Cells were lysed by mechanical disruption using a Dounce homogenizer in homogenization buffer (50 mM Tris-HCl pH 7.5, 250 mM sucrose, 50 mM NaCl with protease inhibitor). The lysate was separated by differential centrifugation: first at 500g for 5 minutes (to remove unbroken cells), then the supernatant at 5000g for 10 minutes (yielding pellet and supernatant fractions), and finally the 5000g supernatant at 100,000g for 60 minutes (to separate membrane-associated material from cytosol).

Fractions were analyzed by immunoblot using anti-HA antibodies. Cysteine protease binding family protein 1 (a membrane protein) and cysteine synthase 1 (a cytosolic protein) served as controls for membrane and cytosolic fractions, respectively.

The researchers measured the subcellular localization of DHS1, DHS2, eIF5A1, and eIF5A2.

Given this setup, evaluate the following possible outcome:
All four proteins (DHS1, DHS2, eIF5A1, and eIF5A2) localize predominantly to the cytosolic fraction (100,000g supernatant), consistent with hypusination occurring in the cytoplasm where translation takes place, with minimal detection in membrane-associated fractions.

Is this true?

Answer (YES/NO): NO